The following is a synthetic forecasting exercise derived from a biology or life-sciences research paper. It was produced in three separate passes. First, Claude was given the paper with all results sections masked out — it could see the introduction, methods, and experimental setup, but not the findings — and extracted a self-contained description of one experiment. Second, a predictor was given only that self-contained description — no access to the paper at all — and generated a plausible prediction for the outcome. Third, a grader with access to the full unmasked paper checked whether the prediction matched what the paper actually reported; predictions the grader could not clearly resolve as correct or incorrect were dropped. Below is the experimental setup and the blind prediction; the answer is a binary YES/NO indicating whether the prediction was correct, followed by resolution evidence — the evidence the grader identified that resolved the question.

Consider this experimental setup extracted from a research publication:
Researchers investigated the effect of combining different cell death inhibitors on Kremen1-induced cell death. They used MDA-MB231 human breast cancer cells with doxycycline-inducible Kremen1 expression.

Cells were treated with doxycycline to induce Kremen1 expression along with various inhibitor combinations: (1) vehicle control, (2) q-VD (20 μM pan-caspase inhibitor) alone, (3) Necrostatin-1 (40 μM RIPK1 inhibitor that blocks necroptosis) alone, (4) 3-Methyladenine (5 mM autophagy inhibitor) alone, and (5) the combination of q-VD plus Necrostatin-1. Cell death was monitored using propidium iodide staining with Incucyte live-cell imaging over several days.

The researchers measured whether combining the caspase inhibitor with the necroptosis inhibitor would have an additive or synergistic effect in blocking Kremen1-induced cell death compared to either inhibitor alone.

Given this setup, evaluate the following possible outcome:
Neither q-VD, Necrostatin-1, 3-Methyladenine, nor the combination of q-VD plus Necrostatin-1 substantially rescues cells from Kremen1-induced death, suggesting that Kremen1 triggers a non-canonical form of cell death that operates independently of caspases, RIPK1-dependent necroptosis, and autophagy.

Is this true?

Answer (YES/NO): NO